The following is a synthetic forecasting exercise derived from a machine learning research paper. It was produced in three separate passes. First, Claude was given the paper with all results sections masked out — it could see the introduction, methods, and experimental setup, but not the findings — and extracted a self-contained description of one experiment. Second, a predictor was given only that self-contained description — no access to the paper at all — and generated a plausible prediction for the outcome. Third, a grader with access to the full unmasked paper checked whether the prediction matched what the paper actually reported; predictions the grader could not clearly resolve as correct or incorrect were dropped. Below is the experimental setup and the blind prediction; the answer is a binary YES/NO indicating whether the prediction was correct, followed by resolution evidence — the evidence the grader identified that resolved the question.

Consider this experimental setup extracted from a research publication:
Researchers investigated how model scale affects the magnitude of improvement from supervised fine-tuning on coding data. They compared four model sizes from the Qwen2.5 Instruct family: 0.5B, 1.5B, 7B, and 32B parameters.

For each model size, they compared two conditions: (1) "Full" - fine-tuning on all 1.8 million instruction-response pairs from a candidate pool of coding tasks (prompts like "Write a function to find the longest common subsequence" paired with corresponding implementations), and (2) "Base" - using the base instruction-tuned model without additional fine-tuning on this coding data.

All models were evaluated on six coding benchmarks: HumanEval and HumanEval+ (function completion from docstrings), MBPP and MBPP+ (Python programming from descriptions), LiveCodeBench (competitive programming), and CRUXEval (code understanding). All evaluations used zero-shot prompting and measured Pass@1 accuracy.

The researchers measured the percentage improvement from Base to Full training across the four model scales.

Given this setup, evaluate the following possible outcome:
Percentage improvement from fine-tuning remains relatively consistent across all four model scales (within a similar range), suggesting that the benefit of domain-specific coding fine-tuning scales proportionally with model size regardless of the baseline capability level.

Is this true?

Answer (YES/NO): NO